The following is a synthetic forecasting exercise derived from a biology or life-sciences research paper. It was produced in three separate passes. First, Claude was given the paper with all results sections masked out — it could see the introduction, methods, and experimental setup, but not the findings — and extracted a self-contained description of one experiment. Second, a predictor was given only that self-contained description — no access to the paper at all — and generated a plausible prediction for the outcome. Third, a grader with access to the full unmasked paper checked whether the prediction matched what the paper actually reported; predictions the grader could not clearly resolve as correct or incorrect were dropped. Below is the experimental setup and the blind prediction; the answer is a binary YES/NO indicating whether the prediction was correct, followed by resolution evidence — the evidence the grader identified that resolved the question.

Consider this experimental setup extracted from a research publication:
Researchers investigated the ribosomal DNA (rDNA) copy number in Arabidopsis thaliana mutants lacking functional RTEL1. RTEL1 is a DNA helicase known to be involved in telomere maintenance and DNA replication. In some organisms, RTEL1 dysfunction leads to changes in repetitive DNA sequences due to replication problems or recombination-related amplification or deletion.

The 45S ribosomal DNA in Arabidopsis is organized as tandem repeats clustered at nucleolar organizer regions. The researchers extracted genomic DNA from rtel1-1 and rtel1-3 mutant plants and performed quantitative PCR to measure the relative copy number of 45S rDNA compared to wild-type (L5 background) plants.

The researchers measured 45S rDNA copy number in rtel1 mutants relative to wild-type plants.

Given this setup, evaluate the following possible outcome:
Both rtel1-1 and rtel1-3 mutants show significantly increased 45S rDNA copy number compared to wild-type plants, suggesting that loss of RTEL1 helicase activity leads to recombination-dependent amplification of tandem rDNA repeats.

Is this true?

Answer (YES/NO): NO